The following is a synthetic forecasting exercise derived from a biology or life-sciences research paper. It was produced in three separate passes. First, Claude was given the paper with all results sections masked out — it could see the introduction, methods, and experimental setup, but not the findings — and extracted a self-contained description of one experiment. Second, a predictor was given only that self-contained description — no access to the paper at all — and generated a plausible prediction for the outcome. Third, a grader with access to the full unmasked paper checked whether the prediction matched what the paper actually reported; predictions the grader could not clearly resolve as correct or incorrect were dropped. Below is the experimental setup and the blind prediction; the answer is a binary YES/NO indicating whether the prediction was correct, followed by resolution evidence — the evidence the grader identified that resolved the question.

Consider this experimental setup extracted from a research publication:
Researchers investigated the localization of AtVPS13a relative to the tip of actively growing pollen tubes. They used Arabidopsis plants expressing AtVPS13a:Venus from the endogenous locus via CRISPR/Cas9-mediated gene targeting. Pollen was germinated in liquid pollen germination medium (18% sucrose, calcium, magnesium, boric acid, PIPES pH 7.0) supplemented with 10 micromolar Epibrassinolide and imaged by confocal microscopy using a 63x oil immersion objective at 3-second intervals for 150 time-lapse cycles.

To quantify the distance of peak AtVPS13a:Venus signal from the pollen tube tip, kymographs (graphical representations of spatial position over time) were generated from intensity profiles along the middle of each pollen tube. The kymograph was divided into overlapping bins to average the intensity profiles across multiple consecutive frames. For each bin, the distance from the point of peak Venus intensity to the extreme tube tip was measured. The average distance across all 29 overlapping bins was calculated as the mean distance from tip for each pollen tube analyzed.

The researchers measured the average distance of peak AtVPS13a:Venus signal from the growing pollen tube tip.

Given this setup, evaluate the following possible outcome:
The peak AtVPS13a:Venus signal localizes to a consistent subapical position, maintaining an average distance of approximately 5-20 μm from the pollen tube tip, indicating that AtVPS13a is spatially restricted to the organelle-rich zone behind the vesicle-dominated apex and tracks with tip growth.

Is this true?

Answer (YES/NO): NO